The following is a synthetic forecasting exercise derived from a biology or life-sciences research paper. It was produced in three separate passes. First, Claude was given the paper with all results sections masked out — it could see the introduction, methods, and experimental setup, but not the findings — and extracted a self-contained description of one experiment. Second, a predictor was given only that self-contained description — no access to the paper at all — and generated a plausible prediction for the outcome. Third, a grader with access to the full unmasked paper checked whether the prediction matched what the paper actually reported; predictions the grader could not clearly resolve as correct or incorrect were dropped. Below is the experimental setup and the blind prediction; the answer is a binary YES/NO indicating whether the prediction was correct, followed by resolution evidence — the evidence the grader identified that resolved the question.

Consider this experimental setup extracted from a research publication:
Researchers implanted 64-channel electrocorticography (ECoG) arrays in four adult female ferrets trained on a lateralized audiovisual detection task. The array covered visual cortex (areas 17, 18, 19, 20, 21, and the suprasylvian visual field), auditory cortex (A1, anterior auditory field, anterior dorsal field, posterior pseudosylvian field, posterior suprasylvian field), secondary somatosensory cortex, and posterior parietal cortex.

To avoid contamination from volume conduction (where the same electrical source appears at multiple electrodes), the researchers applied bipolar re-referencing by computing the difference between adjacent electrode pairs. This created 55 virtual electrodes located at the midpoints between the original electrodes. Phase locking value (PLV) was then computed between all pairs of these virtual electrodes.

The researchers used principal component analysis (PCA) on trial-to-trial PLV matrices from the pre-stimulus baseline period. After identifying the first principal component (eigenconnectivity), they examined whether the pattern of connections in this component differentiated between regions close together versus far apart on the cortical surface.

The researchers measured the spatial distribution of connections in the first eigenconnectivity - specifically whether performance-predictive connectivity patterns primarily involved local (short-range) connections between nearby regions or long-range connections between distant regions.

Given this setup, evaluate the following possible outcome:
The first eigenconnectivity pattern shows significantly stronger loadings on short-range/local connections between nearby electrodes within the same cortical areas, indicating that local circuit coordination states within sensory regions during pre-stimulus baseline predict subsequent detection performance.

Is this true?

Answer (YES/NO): NO